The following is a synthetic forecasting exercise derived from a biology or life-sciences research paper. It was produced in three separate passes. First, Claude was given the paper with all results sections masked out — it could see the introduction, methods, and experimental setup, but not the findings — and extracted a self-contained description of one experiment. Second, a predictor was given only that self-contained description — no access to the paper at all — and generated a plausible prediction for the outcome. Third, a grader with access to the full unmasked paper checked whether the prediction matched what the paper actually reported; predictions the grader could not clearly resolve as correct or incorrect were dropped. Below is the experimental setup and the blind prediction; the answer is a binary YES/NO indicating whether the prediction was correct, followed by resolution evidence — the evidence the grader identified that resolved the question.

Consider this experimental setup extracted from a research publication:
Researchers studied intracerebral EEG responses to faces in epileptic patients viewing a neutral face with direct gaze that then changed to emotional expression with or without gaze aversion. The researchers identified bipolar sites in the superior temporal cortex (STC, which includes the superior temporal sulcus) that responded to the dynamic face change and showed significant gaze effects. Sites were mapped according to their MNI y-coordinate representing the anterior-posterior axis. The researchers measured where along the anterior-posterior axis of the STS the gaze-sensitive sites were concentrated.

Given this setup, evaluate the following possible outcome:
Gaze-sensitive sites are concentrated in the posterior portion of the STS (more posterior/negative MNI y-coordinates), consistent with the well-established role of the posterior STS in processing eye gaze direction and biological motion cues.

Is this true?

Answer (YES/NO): YES